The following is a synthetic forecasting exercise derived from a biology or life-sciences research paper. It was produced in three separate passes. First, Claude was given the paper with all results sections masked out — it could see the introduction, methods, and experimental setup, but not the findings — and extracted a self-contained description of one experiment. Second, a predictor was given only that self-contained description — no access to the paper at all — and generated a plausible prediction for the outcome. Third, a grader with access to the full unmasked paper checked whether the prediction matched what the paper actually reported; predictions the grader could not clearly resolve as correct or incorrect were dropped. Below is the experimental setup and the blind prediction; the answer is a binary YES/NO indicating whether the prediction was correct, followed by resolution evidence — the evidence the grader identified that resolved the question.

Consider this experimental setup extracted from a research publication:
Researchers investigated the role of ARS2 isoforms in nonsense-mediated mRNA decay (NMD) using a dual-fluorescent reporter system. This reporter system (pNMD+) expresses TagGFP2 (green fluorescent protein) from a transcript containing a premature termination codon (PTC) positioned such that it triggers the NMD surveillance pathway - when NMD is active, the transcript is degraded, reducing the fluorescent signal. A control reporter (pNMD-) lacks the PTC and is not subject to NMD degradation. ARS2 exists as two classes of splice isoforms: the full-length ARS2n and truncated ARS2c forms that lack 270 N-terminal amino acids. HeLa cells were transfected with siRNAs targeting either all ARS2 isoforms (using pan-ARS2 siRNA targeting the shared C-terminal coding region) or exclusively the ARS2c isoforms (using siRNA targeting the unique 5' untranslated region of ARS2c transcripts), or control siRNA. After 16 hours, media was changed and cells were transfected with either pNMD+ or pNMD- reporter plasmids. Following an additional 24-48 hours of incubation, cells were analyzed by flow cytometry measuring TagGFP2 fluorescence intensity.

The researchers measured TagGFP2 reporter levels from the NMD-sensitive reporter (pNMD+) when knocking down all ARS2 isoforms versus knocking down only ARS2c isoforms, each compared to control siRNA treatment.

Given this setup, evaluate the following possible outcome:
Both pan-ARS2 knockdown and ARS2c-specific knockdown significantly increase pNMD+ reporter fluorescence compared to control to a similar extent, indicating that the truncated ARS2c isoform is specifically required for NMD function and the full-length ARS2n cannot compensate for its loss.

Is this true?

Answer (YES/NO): NO